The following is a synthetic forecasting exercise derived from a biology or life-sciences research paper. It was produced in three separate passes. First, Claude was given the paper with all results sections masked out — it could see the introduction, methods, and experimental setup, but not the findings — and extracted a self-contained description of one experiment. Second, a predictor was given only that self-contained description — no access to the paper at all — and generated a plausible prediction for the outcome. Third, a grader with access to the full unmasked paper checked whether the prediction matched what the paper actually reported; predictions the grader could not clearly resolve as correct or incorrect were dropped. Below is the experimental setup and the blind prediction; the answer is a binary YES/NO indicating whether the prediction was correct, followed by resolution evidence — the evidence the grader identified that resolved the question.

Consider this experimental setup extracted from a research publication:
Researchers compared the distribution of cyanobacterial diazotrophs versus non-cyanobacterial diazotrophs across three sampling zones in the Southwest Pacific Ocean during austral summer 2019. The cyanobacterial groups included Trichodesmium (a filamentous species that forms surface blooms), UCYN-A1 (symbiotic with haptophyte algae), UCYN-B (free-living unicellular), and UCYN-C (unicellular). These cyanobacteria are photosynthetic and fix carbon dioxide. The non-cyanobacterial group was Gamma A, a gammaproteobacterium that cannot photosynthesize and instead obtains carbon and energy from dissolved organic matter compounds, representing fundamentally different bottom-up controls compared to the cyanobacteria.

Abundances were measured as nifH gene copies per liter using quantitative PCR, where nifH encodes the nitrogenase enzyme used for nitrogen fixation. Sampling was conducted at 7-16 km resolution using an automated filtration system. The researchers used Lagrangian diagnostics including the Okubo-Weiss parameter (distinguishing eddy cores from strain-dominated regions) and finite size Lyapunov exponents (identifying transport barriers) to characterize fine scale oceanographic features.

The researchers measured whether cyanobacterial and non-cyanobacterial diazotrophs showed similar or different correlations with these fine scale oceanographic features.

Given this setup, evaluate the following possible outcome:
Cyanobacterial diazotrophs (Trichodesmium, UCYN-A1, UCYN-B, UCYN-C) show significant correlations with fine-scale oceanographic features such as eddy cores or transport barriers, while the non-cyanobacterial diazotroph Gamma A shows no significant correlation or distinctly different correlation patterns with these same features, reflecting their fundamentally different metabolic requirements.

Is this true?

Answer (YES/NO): NO